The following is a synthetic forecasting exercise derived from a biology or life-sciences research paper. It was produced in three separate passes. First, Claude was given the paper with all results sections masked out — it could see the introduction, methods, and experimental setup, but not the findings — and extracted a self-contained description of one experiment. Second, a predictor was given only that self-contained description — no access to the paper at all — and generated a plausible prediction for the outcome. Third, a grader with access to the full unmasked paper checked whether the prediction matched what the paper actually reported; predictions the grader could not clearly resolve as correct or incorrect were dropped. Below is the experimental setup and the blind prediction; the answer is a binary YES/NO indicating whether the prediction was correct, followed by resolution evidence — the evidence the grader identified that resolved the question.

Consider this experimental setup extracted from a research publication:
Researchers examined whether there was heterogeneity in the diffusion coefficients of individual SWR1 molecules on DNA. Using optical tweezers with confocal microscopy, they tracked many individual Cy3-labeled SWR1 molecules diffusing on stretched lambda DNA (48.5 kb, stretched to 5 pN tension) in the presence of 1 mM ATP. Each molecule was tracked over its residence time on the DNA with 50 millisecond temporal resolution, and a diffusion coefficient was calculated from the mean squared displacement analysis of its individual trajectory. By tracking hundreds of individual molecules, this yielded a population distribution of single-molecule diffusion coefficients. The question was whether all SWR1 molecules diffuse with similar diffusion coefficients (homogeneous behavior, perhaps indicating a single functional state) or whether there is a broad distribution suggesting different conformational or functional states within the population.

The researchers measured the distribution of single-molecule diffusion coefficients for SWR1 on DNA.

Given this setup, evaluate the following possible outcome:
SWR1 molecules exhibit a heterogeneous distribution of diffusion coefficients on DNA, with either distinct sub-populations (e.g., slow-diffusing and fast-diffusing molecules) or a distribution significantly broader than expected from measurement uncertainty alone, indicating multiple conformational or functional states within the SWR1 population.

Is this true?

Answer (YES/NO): YES